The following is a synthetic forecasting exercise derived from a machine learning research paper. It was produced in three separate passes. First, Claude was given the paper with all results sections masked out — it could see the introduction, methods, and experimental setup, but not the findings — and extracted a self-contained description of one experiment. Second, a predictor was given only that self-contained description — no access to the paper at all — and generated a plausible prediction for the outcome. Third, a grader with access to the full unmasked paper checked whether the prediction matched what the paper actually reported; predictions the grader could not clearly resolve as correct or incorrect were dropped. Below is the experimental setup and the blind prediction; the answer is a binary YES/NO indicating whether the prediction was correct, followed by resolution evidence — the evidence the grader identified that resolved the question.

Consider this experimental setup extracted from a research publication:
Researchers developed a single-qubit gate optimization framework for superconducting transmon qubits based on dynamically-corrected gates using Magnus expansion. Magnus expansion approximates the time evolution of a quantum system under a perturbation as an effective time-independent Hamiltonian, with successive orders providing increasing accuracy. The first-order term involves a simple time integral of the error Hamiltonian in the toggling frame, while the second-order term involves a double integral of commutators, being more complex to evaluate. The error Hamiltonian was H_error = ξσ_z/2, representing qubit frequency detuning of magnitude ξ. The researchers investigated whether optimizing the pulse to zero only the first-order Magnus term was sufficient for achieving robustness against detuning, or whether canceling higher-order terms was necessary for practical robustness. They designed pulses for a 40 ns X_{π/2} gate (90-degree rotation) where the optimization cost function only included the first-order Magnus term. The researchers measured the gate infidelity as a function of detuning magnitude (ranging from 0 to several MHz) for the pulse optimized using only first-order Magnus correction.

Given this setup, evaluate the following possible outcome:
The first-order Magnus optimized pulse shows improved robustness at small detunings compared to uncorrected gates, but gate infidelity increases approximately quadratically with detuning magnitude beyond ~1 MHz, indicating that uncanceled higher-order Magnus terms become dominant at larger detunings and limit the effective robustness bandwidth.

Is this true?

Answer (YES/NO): NO